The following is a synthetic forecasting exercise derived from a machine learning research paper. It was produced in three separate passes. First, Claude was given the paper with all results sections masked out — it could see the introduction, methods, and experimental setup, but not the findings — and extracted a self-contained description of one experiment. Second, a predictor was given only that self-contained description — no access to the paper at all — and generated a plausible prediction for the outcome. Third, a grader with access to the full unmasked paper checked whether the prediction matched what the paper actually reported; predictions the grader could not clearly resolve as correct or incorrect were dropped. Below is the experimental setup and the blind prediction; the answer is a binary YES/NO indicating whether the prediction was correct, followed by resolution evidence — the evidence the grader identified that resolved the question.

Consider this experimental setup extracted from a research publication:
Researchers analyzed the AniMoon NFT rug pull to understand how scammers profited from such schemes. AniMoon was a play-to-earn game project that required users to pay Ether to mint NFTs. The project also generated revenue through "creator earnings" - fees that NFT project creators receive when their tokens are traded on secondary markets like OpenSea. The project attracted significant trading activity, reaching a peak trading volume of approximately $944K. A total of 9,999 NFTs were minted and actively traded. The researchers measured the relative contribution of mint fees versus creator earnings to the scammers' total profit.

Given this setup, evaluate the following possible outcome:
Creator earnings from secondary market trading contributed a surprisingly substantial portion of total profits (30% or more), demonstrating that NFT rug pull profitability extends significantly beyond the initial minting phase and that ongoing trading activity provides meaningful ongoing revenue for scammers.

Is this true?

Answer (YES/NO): NO